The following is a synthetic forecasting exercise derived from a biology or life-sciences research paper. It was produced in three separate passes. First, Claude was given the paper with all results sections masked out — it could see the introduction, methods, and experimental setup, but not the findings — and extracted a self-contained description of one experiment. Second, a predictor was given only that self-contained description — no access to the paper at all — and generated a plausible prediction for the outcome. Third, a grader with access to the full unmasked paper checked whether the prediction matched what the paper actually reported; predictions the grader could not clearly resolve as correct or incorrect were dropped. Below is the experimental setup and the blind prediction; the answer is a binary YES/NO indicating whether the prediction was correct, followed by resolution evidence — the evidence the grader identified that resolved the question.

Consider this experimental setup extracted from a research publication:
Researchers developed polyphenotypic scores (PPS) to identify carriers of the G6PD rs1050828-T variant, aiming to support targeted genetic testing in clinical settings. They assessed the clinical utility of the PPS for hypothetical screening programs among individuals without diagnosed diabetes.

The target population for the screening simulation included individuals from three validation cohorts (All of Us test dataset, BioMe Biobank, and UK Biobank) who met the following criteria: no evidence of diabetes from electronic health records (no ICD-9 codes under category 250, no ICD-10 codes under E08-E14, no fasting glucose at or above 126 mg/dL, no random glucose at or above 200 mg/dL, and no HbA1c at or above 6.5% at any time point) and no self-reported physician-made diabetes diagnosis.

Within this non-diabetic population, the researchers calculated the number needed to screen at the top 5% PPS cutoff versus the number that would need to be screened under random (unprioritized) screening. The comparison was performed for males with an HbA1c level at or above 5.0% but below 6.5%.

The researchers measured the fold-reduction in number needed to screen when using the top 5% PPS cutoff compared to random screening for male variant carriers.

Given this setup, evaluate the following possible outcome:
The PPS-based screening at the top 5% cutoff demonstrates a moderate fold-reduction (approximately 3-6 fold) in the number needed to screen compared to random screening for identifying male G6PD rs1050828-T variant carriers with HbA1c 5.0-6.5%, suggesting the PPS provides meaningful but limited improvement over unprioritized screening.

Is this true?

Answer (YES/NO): NO